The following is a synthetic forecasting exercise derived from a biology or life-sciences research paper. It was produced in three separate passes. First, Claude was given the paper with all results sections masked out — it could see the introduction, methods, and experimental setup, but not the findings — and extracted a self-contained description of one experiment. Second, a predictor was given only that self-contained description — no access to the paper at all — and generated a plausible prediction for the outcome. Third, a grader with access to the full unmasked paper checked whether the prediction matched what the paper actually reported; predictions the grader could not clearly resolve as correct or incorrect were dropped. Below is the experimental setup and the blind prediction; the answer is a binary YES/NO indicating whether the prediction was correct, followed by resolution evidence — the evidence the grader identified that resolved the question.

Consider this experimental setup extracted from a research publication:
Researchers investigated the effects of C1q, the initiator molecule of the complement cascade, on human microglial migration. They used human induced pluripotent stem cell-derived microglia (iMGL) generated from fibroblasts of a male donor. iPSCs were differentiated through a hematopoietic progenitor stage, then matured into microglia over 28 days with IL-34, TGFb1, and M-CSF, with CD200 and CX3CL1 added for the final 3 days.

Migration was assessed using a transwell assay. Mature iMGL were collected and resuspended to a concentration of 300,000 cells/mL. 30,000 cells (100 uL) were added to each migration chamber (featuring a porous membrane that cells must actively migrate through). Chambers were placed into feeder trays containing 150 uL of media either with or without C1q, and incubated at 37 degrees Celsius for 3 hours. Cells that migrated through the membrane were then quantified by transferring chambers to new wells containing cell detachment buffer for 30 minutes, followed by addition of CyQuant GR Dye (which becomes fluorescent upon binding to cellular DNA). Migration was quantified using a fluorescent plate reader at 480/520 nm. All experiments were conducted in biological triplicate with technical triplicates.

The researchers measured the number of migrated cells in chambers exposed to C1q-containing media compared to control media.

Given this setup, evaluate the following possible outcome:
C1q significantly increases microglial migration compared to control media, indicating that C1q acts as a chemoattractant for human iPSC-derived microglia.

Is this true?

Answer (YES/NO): YES